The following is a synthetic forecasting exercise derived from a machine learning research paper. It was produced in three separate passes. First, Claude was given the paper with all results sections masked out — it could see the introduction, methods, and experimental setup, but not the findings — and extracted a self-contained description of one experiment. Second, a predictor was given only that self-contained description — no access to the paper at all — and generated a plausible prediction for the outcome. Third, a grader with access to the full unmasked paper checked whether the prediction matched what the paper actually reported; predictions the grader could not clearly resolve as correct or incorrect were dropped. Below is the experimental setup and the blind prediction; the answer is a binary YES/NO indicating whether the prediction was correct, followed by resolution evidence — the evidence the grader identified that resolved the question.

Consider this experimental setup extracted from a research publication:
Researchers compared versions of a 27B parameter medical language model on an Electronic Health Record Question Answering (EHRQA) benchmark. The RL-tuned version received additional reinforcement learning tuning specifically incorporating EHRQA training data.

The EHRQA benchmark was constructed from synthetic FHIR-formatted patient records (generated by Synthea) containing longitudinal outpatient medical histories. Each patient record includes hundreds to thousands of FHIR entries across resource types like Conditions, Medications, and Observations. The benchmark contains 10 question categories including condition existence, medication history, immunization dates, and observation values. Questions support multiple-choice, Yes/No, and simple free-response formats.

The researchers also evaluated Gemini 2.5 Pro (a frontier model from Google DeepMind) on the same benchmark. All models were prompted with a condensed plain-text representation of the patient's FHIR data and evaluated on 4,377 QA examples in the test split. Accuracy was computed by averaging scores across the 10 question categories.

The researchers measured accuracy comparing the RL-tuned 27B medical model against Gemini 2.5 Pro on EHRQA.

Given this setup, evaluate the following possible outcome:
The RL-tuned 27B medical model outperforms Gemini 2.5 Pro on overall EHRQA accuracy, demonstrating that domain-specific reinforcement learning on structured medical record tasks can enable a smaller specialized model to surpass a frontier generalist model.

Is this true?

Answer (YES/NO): NO